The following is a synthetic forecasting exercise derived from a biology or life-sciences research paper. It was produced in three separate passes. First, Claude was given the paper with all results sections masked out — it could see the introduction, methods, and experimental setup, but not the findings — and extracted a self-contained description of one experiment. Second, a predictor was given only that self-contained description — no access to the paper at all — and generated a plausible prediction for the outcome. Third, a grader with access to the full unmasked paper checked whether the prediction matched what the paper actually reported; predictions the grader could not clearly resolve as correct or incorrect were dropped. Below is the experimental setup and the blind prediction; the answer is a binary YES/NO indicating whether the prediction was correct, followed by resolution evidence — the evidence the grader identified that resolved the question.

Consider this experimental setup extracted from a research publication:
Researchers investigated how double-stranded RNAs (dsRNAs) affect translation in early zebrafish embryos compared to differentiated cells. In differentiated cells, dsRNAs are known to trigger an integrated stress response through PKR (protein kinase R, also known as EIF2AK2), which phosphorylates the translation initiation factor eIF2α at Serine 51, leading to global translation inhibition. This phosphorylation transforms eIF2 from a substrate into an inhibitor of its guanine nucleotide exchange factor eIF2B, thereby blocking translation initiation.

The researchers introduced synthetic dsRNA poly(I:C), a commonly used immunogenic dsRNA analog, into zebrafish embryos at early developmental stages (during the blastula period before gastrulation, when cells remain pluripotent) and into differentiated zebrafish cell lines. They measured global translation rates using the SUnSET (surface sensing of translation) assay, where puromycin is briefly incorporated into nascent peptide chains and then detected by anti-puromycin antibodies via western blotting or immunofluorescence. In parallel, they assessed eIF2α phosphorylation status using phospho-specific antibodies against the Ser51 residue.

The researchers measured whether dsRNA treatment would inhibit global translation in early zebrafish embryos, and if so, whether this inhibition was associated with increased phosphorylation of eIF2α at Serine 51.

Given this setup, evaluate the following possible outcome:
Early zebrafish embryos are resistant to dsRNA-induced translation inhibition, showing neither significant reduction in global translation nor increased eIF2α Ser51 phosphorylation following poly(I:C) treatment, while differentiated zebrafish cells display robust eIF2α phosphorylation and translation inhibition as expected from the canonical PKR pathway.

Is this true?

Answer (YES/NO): NO